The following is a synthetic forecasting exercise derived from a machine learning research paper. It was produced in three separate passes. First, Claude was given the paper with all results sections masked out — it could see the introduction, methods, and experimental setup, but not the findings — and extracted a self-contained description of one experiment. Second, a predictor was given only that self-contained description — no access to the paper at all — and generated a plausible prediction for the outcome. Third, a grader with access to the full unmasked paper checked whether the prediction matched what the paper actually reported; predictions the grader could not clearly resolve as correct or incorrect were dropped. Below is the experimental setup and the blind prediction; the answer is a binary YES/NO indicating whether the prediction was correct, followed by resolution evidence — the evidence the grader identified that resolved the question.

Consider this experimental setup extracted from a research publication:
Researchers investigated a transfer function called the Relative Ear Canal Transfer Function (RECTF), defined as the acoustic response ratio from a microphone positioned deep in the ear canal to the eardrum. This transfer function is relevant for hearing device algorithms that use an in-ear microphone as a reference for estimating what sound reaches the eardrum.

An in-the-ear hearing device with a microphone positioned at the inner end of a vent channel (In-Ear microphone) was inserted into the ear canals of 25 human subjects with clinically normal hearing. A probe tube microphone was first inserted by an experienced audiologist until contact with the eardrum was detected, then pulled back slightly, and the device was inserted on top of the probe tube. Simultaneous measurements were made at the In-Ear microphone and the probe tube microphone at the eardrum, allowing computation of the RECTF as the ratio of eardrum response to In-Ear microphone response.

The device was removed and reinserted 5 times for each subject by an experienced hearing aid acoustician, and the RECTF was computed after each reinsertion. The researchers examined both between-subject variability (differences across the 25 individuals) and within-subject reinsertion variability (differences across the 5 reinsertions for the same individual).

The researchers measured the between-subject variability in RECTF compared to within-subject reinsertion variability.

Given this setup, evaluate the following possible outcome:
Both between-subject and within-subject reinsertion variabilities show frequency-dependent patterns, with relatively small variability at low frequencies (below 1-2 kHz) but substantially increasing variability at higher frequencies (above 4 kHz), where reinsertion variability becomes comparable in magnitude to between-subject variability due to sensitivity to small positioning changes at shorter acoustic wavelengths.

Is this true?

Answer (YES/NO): NO